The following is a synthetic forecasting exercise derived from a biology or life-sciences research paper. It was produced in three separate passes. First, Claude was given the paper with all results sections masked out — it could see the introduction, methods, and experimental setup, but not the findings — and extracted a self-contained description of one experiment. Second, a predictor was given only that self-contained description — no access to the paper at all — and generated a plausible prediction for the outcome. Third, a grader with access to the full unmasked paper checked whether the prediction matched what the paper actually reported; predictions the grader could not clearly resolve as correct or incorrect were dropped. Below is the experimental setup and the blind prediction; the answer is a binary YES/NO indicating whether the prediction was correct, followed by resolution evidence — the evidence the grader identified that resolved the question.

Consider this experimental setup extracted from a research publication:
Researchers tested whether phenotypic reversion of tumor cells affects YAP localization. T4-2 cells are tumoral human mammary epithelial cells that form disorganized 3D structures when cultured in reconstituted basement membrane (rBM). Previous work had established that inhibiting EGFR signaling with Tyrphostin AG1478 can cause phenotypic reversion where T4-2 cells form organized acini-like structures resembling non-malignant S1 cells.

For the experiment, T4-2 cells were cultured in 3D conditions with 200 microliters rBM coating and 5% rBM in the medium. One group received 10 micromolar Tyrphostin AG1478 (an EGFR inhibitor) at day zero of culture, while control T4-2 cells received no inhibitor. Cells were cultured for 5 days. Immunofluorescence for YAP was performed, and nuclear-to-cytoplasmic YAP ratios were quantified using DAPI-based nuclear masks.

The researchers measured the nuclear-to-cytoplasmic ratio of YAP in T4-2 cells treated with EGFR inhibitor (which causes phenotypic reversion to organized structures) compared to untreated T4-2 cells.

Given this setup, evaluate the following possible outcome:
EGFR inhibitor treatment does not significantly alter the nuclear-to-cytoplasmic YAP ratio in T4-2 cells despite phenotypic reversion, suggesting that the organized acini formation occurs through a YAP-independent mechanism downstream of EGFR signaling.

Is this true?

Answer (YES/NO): NO